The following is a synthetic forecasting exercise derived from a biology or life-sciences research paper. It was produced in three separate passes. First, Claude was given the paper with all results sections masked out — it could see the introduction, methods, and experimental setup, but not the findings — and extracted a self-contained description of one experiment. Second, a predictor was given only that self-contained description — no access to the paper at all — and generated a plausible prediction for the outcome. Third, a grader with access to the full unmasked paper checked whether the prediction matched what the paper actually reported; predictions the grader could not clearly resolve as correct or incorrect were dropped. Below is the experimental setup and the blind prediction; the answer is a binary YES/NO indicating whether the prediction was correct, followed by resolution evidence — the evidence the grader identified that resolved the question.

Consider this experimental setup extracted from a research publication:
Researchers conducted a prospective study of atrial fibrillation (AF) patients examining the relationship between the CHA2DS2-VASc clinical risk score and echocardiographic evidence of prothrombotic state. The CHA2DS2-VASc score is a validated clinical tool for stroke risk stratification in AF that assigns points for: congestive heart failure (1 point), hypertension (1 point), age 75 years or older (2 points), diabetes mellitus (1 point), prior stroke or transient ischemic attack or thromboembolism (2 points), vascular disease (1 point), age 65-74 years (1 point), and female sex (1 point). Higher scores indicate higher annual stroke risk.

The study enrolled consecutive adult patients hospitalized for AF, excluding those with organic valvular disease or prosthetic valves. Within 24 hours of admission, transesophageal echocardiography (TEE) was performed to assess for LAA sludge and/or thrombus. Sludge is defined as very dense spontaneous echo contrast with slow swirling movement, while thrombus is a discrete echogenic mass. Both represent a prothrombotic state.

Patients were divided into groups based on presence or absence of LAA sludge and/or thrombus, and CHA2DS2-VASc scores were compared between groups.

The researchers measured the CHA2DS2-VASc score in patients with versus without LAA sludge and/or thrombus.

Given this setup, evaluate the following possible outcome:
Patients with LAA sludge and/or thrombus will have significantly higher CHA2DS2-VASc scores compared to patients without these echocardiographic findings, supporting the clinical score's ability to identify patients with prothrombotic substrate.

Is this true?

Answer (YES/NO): NO